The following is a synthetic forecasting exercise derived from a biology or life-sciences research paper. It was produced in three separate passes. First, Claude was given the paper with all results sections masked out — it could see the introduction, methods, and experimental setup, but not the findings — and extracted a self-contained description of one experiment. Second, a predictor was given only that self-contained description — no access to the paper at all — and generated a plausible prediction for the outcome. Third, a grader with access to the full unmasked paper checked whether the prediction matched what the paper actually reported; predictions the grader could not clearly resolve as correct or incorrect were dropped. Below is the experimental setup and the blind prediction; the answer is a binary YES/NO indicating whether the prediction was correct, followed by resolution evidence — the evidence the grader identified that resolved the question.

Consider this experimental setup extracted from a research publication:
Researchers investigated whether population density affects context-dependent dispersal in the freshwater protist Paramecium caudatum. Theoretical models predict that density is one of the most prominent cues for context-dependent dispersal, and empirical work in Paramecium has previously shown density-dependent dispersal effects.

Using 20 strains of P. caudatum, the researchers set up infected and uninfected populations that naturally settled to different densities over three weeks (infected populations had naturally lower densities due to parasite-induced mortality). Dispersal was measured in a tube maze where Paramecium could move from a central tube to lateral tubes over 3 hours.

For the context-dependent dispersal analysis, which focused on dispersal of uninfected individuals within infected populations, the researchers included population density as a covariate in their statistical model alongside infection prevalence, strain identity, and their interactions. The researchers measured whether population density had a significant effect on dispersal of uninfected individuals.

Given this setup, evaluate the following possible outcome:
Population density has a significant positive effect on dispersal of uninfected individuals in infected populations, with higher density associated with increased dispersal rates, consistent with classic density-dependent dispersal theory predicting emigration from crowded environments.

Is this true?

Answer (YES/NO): NO